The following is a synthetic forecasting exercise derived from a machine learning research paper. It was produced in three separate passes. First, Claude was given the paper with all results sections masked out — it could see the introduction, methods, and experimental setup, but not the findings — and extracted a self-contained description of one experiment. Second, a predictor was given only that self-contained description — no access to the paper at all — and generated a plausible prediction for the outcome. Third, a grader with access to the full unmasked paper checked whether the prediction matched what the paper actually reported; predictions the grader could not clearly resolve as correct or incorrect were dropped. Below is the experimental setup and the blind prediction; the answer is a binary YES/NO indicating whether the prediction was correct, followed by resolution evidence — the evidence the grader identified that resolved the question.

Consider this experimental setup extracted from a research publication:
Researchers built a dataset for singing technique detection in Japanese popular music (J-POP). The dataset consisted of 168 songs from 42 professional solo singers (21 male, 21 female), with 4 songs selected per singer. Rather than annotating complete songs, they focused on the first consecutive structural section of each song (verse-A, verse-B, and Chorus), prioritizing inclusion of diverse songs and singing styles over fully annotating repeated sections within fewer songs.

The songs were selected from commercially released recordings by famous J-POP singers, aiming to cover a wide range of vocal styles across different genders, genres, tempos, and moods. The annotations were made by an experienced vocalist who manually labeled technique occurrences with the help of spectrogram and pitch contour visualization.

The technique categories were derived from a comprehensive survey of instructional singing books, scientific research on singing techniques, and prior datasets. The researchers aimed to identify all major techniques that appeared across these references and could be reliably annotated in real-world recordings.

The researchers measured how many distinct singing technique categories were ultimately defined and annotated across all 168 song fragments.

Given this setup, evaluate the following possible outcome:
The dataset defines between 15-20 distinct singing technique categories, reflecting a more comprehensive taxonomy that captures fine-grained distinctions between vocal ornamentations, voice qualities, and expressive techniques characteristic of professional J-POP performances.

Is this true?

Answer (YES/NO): YES